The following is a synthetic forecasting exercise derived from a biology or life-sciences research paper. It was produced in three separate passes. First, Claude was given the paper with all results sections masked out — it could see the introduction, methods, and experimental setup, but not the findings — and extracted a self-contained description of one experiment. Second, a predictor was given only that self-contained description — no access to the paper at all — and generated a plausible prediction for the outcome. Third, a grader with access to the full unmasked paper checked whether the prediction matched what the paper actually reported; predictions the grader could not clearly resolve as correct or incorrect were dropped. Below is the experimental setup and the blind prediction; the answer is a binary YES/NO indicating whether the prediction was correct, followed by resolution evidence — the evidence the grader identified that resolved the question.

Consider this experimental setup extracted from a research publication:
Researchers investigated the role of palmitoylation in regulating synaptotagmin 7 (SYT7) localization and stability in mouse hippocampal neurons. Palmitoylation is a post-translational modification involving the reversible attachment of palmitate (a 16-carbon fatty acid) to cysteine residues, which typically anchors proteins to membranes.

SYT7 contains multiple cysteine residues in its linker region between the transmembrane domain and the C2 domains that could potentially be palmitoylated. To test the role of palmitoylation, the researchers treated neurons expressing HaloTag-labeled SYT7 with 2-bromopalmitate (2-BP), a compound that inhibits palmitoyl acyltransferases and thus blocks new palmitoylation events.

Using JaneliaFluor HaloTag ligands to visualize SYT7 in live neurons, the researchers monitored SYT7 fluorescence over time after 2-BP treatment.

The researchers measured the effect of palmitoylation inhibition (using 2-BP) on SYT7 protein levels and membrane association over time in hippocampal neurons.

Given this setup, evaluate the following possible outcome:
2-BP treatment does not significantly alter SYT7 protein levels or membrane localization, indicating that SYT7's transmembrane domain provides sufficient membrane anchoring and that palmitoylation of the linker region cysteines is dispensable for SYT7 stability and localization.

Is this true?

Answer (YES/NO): NO